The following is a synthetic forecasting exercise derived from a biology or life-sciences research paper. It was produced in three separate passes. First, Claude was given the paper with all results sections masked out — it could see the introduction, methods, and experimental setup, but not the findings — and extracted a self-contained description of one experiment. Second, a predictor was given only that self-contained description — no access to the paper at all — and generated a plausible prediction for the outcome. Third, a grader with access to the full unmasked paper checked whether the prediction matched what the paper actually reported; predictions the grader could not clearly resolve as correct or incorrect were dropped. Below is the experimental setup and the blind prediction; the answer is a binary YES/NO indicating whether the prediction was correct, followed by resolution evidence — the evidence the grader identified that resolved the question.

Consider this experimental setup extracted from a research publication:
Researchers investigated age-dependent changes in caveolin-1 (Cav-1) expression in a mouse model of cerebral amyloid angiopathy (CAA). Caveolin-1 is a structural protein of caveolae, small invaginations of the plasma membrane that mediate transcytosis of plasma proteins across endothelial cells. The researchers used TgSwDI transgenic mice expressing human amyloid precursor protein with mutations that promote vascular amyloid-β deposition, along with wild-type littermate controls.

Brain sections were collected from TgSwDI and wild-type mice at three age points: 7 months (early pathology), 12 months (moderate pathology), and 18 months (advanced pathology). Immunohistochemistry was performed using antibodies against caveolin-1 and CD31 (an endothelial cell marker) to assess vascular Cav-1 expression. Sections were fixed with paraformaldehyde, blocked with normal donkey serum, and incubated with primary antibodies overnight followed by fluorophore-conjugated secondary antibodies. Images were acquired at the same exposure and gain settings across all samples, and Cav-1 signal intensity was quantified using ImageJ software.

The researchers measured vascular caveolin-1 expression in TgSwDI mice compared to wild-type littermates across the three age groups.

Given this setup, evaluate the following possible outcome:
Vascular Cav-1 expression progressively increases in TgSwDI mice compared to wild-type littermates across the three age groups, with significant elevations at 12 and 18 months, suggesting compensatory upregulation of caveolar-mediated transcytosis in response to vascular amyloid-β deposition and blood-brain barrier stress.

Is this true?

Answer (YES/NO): YES